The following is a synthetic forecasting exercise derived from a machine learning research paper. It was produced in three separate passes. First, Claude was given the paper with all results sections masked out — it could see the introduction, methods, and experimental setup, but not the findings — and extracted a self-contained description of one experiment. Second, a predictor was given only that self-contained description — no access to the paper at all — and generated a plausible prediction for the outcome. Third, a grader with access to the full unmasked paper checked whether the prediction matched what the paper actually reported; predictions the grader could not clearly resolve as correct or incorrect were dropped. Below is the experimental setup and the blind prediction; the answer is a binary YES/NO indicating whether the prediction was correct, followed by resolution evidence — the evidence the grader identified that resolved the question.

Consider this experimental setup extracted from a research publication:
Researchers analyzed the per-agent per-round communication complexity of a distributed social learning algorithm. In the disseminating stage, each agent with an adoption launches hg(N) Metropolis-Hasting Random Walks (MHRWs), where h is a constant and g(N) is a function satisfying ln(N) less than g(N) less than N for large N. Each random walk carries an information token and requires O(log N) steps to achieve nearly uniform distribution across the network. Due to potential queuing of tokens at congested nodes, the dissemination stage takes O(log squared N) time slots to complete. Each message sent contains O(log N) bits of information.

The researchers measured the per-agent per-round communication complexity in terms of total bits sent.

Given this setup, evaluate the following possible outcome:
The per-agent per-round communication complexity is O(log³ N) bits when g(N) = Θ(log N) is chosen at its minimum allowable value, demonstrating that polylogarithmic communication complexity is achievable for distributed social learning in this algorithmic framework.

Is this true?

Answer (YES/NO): NO